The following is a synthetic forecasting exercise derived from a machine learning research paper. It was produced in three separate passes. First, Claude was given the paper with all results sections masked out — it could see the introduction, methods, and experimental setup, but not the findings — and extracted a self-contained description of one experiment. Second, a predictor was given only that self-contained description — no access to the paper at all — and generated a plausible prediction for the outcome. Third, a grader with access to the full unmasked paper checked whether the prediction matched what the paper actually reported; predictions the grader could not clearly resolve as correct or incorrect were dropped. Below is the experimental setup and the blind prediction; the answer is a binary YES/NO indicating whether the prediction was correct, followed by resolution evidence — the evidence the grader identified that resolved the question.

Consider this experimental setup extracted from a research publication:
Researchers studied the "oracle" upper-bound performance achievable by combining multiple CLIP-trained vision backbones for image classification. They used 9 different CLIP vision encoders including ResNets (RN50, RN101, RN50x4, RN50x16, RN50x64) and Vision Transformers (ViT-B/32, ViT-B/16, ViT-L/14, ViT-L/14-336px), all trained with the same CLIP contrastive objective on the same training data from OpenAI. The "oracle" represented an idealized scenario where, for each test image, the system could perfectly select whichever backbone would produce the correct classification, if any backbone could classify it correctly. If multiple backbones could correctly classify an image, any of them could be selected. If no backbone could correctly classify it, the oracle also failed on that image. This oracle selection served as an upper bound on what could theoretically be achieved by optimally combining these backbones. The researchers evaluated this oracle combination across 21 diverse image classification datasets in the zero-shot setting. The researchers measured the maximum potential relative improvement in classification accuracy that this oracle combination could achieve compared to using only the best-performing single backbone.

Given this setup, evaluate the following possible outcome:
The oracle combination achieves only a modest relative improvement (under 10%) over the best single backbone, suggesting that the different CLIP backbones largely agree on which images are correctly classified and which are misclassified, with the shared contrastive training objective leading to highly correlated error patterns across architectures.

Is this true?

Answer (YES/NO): NO